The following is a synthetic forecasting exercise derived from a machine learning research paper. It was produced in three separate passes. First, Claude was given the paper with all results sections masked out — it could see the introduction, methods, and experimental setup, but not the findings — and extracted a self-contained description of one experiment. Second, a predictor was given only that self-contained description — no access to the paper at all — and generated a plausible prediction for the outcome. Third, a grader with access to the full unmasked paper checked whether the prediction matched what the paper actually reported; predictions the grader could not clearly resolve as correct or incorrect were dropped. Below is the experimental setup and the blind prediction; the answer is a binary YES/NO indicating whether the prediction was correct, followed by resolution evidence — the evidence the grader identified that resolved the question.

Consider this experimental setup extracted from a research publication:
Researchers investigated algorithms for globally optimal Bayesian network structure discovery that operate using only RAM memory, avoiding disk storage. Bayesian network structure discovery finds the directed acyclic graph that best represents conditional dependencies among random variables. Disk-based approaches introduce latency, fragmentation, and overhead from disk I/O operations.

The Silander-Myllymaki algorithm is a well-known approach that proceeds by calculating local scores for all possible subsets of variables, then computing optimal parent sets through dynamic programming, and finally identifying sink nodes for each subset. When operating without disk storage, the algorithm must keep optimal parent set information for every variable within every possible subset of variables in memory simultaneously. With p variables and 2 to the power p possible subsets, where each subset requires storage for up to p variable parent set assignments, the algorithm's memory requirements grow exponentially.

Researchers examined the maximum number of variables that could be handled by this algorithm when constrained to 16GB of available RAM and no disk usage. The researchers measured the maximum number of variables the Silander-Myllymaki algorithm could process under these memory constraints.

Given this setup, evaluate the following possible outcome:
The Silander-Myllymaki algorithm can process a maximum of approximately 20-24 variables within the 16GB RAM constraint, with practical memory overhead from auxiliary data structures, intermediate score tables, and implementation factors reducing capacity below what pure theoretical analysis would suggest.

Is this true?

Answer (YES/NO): NO